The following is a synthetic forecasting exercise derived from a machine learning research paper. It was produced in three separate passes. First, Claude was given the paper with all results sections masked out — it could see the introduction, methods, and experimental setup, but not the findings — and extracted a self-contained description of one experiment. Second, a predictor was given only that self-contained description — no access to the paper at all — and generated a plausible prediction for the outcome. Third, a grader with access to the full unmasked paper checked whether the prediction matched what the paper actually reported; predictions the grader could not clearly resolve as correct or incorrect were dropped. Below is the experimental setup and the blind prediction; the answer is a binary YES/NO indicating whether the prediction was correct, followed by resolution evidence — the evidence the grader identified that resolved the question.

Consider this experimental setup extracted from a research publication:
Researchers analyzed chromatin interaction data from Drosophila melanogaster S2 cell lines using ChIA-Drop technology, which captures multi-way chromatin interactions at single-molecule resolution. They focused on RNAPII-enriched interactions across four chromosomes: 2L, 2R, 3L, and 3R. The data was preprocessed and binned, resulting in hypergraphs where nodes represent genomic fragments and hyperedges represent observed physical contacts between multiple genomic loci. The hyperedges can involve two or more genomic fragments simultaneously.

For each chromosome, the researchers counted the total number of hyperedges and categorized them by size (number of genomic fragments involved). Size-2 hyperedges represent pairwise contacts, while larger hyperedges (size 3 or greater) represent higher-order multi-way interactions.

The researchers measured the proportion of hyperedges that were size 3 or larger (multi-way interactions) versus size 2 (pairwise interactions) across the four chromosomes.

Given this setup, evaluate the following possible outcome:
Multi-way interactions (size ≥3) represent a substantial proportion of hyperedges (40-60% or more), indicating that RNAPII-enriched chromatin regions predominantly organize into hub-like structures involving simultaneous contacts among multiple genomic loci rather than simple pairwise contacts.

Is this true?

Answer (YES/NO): NO